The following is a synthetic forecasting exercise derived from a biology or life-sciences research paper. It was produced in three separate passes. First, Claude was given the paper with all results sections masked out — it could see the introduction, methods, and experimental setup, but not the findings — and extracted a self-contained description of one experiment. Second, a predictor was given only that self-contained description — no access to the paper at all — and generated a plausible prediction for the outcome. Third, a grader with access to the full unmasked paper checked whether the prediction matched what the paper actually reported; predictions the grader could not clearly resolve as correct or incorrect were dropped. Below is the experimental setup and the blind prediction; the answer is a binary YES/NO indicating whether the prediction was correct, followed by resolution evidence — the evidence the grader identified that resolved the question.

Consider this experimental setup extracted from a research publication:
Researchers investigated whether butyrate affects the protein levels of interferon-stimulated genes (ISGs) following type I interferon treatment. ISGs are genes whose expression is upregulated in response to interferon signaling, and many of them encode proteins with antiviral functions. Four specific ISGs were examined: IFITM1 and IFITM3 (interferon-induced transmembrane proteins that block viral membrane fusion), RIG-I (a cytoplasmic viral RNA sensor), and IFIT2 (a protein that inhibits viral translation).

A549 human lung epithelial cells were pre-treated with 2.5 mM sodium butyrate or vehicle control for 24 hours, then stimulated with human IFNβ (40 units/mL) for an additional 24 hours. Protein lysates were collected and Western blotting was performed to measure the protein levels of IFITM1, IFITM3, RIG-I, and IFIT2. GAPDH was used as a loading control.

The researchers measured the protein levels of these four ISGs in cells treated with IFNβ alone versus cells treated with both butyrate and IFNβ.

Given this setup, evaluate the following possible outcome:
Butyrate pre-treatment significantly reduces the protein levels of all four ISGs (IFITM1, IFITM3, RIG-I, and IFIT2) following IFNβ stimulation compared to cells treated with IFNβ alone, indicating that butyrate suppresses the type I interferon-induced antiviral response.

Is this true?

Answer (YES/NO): YES